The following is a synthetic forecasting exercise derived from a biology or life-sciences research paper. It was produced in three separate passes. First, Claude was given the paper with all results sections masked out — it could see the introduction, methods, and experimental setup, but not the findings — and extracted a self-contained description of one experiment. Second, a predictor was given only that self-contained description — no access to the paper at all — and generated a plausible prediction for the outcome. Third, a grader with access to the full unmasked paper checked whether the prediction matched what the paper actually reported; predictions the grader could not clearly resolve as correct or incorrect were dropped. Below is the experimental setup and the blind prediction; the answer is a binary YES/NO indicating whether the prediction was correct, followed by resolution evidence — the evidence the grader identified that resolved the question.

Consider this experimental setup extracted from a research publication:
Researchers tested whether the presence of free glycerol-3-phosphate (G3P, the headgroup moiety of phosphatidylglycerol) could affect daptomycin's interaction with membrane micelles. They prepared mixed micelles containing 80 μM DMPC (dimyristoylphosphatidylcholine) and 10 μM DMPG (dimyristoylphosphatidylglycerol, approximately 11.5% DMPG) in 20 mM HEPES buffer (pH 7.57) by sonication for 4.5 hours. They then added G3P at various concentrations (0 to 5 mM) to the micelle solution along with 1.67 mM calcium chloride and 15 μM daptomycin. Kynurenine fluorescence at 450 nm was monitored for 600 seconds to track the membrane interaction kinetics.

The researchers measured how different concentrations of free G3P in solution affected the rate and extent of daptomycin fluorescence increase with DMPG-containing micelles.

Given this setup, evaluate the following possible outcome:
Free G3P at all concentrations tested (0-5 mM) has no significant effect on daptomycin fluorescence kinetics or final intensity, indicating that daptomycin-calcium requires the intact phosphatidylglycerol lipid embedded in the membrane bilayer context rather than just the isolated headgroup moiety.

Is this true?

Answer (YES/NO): NO